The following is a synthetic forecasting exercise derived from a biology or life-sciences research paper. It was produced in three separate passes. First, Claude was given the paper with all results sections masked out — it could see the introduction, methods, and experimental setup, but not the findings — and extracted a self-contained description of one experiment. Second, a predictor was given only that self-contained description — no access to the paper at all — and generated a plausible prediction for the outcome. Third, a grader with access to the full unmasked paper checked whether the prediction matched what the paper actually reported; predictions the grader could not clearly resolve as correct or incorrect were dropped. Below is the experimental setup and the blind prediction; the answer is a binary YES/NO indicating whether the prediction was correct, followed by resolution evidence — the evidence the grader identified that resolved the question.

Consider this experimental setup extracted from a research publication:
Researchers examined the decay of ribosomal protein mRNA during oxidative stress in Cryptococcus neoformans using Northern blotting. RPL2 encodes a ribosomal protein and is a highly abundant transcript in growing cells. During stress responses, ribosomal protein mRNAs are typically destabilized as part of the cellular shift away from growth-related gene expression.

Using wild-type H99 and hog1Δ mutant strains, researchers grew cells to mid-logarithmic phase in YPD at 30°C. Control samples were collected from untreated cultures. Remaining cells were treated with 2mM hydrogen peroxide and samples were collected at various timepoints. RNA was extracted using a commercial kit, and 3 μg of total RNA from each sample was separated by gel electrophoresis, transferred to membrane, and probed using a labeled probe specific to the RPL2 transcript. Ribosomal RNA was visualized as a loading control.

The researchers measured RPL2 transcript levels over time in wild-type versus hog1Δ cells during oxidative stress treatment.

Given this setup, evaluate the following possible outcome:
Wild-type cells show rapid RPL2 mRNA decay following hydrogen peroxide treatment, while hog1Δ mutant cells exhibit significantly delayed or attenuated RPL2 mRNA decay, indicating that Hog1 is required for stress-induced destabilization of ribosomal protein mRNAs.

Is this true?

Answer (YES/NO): YES